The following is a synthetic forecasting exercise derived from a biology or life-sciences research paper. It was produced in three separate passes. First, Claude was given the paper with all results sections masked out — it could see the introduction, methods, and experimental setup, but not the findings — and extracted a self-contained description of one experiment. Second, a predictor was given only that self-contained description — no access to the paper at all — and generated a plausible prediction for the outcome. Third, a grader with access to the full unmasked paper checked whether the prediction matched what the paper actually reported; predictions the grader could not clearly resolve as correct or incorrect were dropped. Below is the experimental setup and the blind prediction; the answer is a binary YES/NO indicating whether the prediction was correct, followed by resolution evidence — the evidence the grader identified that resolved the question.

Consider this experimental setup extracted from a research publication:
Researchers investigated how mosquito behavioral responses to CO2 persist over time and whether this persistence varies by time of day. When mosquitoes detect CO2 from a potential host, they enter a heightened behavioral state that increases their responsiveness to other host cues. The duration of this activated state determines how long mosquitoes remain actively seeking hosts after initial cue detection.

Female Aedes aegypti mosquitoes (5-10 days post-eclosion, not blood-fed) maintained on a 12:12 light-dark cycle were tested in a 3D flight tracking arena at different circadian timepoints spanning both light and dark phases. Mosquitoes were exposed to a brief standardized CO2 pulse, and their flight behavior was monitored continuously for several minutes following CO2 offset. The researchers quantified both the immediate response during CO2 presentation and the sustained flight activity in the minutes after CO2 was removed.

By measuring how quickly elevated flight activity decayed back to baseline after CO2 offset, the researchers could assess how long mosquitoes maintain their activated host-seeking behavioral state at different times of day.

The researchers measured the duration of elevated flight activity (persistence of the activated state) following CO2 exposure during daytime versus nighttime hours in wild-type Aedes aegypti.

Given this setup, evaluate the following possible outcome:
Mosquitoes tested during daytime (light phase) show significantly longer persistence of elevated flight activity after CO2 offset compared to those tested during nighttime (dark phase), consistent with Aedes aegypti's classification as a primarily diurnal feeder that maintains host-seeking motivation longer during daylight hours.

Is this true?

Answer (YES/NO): YES